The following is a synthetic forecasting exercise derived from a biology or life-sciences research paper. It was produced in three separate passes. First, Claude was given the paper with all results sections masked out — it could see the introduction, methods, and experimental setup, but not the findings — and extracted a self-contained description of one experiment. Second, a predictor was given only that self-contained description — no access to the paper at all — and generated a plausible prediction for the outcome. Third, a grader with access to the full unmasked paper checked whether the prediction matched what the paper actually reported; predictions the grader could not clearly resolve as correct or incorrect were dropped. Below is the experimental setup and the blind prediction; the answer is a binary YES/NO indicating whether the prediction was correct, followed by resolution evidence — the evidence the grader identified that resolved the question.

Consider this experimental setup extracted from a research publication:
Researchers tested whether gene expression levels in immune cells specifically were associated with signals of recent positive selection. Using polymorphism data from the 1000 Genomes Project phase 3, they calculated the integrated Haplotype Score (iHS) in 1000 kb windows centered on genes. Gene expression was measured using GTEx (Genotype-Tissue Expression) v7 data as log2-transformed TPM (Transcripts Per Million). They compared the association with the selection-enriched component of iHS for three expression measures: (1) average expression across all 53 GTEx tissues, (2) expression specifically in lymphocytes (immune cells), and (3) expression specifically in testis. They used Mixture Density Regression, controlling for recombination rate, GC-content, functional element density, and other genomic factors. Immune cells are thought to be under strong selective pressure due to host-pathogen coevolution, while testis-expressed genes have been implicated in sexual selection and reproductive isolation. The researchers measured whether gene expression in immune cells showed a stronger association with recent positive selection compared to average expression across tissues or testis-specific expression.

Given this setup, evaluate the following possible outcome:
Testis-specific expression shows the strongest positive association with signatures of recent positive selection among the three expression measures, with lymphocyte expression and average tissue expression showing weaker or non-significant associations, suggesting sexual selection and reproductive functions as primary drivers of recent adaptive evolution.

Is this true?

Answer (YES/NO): NO